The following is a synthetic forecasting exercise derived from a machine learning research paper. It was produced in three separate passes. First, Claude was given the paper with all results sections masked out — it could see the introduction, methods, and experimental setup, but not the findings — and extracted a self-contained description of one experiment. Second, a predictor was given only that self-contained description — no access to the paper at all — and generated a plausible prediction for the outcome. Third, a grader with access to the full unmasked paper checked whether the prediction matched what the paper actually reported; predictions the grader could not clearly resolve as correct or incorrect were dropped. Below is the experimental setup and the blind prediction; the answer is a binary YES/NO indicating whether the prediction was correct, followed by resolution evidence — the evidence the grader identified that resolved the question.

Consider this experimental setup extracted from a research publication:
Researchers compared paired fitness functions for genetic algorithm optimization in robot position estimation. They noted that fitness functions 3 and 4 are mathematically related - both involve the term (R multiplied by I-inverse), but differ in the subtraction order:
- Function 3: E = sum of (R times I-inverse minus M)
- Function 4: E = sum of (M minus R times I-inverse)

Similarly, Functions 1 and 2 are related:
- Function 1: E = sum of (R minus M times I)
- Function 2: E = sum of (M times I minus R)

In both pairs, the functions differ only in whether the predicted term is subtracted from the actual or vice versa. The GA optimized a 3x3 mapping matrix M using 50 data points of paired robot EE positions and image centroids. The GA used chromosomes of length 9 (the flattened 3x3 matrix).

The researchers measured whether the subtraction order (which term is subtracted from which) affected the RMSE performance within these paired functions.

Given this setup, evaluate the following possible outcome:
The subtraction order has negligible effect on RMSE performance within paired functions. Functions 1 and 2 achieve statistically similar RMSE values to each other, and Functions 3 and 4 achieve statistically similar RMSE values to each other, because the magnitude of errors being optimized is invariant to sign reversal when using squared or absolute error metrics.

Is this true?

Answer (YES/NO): NO